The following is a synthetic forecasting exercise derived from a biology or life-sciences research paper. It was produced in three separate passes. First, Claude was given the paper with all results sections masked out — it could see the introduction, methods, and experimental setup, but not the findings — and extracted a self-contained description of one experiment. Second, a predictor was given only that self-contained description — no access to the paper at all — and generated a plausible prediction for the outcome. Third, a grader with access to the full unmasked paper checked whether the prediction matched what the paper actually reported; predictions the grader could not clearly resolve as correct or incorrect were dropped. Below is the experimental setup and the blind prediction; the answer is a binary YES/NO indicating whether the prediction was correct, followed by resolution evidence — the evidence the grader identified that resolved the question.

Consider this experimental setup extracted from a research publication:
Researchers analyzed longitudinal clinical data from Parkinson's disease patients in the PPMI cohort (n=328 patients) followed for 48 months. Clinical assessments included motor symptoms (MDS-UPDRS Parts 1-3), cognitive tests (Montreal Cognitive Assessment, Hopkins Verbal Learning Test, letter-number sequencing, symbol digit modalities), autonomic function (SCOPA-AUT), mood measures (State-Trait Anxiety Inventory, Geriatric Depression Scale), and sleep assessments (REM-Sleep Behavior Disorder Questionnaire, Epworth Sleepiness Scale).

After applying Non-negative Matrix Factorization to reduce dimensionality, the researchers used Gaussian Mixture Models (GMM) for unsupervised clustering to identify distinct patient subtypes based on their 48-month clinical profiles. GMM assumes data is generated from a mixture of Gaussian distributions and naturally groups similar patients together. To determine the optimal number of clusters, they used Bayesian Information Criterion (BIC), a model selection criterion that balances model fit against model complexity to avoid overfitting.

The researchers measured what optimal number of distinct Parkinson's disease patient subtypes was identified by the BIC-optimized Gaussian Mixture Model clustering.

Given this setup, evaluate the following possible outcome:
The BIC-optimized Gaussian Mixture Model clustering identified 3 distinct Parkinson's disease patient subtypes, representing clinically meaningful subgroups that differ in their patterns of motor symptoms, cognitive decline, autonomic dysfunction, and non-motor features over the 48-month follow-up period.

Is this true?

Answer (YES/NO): YES